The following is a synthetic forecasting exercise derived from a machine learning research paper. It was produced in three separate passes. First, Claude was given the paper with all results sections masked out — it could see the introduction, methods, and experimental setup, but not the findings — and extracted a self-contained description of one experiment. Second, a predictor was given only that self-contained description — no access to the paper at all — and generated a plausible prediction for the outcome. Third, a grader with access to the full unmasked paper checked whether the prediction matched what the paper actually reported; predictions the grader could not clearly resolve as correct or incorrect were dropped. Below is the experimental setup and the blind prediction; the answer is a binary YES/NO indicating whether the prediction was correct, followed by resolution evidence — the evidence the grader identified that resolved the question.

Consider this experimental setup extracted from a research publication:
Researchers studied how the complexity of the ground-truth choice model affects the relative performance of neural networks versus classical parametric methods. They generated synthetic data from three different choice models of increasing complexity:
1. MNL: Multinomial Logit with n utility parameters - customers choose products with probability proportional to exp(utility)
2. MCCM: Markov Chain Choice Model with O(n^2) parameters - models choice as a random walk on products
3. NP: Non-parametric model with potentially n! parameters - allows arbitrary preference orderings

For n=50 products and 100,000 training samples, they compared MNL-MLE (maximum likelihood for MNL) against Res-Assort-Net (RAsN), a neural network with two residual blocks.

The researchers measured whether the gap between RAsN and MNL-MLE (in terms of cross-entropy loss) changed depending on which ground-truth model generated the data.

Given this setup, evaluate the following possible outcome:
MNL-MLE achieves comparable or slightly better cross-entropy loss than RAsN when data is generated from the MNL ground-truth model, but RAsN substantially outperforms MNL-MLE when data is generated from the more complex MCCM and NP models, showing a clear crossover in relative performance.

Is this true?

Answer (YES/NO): YES